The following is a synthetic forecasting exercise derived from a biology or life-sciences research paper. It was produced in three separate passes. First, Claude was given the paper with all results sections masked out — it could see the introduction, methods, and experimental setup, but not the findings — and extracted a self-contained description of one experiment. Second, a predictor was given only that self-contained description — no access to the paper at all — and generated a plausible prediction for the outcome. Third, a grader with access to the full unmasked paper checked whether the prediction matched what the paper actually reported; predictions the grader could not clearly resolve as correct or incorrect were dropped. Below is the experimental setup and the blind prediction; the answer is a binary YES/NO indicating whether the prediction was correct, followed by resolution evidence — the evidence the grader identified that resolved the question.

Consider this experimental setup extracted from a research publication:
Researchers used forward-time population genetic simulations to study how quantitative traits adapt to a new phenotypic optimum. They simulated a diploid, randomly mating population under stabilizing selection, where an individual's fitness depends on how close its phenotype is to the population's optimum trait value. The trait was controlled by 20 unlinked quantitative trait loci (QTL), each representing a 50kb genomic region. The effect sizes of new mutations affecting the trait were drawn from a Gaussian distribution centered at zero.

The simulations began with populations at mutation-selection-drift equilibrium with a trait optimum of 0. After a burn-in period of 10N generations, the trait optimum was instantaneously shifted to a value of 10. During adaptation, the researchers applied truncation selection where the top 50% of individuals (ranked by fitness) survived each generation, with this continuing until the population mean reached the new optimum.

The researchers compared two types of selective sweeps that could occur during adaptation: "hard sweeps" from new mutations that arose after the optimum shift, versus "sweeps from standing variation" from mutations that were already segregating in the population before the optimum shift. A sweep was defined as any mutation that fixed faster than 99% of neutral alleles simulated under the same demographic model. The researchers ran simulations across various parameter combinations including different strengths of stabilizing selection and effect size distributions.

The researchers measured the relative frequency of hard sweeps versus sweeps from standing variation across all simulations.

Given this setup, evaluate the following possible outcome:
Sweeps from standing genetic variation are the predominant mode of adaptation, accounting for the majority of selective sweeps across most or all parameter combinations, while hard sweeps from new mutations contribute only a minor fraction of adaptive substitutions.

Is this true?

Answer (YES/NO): NO